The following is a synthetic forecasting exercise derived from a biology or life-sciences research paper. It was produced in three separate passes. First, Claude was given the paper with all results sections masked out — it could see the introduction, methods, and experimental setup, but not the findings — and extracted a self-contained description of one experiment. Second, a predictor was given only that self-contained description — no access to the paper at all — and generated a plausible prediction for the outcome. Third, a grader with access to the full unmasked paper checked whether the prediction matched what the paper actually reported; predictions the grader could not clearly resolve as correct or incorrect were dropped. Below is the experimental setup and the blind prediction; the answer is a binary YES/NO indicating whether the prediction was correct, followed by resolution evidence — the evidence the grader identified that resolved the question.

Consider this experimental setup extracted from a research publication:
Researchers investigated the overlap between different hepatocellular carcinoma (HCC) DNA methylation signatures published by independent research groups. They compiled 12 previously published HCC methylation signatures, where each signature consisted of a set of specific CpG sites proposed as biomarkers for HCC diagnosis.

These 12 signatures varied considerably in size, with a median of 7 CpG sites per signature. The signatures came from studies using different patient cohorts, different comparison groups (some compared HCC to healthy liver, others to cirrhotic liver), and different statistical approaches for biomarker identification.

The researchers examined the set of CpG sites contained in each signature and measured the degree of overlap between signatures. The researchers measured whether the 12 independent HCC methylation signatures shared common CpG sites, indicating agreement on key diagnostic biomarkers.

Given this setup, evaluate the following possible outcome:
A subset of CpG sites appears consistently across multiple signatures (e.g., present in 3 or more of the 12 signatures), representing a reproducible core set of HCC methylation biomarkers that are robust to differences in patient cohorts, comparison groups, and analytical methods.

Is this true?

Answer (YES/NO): NO